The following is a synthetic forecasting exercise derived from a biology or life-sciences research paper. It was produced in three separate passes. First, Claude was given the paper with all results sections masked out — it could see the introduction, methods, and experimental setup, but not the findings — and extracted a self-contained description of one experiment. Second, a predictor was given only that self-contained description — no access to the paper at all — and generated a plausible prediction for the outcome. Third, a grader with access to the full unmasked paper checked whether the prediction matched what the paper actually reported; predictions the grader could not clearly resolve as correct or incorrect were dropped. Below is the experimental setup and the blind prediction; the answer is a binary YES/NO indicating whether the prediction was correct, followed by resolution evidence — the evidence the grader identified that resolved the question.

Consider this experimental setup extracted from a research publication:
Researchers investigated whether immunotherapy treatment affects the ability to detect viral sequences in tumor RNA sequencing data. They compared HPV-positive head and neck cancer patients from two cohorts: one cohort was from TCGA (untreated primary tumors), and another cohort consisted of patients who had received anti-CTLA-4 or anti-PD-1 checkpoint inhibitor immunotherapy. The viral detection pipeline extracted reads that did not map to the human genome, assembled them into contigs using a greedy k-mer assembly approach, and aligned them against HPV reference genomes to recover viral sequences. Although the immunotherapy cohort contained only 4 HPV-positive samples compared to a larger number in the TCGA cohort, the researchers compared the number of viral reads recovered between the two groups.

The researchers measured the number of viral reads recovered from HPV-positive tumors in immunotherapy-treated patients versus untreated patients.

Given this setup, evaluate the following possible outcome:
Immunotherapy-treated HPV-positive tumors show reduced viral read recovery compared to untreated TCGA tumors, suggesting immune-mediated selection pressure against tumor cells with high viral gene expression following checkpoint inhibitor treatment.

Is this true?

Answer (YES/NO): NO